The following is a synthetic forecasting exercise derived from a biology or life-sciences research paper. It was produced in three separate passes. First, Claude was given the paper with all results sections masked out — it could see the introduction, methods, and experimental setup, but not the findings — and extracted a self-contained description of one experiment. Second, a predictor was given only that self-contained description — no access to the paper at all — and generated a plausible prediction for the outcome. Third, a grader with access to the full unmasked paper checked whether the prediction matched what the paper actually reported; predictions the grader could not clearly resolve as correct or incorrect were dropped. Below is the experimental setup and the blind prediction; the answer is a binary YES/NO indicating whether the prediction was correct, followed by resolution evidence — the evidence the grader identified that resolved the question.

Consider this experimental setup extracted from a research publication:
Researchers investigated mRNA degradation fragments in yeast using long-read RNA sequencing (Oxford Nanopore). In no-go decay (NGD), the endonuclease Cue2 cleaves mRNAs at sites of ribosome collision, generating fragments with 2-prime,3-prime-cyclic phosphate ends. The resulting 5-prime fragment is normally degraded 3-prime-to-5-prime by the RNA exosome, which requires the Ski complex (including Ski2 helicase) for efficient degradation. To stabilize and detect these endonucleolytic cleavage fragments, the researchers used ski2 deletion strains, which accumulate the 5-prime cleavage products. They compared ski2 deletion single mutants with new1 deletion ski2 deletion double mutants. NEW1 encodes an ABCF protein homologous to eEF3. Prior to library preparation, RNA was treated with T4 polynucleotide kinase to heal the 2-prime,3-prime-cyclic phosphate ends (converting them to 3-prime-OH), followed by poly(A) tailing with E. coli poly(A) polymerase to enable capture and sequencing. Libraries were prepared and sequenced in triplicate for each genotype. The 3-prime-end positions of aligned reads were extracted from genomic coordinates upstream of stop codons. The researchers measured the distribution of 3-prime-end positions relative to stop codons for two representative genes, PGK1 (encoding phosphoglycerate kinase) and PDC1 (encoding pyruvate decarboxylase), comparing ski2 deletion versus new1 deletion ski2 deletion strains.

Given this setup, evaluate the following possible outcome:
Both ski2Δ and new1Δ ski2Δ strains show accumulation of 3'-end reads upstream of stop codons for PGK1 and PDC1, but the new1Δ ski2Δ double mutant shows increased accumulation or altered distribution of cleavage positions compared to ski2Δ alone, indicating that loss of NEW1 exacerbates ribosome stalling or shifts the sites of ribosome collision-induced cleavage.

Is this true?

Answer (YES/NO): NO